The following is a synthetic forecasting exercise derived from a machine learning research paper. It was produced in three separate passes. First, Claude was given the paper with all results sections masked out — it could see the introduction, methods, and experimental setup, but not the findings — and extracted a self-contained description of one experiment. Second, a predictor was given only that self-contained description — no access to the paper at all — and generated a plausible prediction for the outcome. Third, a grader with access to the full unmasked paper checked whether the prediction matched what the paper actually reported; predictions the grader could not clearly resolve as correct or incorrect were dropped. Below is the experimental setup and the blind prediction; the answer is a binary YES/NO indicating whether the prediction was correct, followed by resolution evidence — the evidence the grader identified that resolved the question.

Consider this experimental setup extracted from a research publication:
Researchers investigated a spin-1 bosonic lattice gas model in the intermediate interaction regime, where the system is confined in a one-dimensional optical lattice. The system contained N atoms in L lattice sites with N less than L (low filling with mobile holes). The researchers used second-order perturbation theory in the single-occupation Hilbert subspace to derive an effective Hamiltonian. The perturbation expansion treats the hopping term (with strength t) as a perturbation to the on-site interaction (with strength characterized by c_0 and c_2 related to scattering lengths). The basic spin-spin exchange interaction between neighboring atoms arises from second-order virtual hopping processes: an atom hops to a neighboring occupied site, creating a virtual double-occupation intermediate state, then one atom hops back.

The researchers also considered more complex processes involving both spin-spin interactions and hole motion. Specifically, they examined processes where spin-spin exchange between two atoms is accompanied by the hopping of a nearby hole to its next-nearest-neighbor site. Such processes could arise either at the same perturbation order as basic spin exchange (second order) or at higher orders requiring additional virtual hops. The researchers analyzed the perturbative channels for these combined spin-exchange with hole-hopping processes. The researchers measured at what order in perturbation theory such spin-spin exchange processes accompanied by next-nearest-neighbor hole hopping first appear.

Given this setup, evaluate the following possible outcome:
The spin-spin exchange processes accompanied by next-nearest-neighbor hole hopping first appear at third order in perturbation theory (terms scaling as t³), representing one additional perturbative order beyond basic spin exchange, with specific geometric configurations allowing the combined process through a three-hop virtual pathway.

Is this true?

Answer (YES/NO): NO